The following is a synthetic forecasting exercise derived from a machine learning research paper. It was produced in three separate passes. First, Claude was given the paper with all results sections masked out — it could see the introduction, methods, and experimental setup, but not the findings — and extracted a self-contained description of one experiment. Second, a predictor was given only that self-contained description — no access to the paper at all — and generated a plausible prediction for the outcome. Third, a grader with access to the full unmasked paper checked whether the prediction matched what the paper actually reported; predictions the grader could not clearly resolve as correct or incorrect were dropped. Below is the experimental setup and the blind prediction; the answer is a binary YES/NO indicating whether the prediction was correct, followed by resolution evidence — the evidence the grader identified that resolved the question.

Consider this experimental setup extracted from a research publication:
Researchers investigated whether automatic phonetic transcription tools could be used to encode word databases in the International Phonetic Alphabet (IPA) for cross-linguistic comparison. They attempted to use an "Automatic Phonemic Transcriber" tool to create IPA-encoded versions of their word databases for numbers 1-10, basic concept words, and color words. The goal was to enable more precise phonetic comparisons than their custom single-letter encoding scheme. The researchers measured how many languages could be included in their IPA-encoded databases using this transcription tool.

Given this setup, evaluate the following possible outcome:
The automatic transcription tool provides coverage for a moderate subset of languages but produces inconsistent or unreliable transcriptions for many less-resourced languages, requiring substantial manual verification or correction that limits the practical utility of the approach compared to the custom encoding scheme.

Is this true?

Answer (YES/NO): NO